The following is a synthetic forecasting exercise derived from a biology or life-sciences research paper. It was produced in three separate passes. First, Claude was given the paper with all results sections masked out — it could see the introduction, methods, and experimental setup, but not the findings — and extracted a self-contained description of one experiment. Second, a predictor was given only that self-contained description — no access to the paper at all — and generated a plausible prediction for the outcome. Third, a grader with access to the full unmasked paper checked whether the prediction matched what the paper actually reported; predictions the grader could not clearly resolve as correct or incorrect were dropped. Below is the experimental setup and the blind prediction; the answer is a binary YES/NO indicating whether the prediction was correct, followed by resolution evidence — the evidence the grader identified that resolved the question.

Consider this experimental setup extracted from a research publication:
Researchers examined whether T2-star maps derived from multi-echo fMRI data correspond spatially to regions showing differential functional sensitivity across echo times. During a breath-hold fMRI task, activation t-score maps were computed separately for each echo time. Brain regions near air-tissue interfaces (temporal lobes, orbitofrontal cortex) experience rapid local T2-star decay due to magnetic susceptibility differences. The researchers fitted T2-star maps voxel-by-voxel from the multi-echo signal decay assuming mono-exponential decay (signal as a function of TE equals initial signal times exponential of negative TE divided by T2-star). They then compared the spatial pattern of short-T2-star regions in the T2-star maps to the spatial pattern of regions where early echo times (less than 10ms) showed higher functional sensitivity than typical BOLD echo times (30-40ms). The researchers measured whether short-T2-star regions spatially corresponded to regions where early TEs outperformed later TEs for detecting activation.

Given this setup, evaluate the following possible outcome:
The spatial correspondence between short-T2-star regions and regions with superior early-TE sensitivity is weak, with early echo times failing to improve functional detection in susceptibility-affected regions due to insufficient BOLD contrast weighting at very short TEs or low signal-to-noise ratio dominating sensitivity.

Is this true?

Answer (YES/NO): NO